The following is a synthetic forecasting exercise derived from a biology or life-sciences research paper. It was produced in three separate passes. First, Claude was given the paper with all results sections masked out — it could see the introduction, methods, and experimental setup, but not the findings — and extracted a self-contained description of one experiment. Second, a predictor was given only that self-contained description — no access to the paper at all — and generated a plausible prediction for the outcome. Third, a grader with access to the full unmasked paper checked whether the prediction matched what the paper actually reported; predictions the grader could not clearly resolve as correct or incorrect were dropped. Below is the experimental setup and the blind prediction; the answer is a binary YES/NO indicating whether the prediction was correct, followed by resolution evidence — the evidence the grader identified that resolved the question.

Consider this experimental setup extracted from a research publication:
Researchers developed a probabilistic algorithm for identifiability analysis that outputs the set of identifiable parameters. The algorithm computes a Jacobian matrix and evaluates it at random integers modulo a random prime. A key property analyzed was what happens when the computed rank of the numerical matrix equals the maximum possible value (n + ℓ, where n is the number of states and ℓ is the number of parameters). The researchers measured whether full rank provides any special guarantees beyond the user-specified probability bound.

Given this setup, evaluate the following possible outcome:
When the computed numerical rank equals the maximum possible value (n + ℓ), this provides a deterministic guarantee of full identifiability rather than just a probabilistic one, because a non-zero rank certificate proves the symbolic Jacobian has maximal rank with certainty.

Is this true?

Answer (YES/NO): YES